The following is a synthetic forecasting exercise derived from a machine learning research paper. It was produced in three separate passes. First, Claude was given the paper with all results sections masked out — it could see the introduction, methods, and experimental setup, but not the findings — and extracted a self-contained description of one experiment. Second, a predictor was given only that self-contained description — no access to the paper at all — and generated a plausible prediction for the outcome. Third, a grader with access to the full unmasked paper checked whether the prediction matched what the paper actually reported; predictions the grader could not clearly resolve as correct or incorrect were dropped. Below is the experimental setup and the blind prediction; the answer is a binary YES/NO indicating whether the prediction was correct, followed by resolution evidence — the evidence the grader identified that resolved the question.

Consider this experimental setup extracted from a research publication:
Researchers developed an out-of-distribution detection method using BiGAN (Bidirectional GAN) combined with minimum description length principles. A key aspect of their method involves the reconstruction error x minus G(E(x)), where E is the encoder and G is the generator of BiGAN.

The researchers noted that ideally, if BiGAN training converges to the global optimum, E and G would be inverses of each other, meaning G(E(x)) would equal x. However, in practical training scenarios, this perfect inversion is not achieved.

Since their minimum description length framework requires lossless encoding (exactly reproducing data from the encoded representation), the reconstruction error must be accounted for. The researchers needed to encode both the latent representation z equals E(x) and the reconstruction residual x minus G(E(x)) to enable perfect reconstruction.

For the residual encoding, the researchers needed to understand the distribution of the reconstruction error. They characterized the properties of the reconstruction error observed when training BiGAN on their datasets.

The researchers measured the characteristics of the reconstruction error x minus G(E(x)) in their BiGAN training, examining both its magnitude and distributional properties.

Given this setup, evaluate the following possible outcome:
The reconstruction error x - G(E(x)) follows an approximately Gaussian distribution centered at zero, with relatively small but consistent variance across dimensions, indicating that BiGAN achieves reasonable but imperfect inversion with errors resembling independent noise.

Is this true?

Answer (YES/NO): NO